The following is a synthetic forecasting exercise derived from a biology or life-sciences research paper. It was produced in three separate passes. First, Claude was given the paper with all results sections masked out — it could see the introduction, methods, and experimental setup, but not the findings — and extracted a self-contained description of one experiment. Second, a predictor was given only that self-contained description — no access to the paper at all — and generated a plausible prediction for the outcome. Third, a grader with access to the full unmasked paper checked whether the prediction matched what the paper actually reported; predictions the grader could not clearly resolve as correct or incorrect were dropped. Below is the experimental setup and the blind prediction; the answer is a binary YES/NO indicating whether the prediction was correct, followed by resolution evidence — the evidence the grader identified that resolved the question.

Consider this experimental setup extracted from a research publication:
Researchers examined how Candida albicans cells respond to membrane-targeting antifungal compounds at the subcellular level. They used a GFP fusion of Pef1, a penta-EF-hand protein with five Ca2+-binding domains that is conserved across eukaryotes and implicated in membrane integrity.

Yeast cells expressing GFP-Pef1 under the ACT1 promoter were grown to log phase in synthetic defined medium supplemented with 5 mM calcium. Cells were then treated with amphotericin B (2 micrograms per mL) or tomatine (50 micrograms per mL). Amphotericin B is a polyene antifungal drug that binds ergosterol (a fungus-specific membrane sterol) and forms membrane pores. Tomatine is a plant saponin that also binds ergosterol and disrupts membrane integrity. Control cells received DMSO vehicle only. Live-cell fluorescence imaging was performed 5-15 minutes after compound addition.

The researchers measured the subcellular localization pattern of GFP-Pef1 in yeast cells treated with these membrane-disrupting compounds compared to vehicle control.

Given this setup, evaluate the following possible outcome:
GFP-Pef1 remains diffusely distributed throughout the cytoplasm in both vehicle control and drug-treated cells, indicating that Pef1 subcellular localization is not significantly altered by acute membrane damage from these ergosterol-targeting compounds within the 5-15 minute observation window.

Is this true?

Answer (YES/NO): NO